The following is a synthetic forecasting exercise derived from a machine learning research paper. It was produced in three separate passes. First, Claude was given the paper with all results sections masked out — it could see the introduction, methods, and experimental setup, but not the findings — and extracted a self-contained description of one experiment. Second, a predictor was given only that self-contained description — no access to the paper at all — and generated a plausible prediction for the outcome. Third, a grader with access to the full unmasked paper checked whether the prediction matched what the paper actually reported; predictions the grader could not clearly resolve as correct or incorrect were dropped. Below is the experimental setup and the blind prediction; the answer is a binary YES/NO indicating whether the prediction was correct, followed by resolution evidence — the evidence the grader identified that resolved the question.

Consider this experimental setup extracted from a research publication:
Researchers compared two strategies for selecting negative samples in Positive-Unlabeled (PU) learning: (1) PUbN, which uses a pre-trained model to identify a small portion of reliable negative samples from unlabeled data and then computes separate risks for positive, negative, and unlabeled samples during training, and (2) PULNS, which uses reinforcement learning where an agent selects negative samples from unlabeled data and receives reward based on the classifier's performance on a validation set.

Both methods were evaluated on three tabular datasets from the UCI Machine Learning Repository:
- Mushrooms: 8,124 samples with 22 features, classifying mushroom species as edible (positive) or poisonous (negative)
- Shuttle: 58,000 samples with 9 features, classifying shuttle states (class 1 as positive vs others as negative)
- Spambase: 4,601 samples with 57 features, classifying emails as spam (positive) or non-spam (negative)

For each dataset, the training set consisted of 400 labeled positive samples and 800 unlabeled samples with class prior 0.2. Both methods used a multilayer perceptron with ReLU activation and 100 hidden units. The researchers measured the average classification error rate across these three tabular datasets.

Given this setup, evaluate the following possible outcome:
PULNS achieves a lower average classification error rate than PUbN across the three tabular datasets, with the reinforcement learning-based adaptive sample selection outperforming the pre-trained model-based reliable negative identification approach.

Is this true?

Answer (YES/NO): YES